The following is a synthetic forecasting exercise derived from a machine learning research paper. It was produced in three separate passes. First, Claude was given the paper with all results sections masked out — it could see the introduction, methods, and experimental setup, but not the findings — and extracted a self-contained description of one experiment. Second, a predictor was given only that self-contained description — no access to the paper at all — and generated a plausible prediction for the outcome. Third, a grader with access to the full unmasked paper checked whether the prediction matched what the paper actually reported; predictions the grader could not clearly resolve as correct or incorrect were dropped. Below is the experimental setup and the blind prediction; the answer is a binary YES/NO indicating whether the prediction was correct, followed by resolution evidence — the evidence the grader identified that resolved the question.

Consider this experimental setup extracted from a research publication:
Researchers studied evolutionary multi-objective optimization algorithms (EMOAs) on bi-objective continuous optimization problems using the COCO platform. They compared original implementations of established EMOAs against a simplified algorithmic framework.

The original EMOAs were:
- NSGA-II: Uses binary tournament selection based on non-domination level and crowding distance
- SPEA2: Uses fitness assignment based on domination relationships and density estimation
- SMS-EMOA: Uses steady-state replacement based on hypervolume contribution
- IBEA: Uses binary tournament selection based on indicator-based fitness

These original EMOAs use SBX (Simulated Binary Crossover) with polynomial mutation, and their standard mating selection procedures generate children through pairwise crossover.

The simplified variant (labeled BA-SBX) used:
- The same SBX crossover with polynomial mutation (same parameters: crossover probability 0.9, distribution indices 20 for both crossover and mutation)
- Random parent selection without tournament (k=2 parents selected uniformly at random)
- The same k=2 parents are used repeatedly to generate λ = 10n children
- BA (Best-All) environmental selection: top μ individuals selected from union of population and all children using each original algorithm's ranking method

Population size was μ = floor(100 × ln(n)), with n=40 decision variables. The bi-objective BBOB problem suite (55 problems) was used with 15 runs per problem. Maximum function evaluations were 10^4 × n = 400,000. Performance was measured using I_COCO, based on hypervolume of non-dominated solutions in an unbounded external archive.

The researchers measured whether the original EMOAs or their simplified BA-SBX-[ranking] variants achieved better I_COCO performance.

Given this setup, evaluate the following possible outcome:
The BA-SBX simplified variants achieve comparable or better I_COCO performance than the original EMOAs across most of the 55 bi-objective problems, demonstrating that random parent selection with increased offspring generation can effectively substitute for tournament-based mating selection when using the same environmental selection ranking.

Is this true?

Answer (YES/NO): NO